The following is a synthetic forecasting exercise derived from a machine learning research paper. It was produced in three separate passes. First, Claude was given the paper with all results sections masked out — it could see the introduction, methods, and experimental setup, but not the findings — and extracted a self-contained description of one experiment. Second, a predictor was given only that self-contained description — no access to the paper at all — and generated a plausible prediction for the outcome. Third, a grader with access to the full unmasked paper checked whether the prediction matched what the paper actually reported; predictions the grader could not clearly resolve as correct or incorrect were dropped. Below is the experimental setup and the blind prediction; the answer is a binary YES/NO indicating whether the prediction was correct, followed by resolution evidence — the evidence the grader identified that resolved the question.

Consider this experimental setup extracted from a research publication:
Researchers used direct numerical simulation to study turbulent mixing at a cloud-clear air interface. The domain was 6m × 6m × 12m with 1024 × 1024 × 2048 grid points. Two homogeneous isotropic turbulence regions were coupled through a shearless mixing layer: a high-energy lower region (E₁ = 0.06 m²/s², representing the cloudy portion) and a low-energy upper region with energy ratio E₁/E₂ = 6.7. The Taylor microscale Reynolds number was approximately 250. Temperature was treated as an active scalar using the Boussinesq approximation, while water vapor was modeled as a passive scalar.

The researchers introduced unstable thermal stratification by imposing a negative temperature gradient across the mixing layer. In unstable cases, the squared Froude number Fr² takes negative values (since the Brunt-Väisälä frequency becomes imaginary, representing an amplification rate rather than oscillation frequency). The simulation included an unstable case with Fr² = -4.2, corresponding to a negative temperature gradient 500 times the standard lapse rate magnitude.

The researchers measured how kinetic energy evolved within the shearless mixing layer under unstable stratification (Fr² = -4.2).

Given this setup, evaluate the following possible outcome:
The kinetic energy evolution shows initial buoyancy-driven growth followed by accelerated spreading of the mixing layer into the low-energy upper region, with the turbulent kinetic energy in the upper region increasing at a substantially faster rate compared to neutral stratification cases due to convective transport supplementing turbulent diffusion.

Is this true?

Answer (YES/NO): NO